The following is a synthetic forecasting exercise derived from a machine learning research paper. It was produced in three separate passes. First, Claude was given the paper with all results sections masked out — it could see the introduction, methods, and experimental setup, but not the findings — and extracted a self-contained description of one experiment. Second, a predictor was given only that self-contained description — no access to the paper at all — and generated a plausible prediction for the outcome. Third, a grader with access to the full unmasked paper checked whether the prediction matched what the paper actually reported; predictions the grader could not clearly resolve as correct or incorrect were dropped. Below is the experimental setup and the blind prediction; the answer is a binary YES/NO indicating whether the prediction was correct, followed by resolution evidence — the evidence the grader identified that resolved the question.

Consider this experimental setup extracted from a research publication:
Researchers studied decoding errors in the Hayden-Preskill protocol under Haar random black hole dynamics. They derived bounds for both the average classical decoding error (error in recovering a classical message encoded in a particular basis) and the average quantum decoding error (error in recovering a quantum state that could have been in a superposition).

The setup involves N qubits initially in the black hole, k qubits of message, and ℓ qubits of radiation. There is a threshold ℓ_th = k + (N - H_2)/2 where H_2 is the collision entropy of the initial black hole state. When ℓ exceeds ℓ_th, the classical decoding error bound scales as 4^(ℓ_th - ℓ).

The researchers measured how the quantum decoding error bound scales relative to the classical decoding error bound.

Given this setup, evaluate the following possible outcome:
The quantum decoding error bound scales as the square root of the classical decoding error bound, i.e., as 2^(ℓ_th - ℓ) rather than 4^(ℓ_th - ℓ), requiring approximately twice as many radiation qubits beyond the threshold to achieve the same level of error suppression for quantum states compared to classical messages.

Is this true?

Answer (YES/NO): YES